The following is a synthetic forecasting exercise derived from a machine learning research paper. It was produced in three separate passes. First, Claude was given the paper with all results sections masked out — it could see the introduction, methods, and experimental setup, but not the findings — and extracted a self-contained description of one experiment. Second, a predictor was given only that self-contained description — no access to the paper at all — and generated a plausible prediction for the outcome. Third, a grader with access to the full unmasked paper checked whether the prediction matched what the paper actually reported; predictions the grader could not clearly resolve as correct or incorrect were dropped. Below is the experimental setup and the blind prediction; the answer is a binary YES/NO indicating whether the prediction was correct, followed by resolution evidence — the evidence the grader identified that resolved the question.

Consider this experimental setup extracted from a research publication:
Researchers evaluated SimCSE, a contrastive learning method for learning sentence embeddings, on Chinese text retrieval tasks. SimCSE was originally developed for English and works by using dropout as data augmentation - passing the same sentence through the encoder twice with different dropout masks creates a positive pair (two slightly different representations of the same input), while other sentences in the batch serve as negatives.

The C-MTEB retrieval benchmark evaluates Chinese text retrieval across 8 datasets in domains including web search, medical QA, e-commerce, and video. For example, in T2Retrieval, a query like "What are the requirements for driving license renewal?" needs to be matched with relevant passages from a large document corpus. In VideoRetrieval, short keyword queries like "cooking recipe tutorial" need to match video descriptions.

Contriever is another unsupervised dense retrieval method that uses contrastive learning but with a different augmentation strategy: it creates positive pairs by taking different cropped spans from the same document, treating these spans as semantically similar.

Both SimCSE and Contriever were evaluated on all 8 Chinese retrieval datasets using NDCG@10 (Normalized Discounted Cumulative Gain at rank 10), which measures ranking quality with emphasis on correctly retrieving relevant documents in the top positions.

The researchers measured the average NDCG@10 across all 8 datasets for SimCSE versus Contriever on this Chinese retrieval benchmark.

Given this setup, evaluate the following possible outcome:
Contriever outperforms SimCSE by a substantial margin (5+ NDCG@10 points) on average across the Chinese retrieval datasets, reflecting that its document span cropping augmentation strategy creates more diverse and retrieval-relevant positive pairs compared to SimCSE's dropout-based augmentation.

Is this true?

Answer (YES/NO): YES